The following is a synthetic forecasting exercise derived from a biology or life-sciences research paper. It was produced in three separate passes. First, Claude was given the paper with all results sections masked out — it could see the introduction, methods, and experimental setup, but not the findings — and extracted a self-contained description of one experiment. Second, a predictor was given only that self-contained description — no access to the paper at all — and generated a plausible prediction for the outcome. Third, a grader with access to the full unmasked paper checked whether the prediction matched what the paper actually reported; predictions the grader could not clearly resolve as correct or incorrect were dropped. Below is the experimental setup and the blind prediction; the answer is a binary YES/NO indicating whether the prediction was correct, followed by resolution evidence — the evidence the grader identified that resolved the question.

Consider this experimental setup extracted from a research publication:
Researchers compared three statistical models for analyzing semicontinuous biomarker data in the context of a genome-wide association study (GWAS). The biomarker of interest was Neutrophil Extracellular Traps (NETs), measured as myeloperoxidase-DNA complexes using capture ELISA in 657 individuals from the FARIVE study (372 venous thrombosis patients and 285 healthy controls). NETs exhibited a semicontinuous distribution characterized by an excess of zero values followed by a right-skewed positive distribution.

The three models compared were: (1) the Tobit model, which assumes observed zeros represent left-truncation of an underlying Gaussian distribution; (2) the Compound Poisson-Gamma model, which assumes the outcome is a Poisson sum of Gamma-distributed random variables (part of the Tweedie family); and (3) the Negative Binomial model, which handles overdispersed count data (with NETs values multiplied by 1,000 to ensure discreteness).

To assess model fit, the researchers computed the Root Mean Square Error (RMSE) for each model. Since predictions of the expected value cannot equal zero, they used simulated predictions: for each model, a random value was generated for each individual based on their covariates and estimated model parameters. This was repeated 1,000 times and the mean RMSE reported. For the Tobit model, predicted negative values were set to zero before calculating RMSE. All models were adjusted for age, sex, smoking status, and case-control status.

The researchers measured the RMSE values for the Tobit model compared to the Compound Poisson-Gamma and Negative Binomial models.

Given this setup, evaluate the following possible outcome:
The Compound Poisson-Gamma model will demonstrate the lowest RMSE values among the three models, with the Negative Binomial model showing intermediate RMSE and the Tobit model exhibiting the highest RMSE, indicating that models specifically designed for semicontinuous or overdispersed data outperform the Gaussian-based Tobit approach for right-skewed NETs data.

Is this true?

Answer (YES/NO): NO